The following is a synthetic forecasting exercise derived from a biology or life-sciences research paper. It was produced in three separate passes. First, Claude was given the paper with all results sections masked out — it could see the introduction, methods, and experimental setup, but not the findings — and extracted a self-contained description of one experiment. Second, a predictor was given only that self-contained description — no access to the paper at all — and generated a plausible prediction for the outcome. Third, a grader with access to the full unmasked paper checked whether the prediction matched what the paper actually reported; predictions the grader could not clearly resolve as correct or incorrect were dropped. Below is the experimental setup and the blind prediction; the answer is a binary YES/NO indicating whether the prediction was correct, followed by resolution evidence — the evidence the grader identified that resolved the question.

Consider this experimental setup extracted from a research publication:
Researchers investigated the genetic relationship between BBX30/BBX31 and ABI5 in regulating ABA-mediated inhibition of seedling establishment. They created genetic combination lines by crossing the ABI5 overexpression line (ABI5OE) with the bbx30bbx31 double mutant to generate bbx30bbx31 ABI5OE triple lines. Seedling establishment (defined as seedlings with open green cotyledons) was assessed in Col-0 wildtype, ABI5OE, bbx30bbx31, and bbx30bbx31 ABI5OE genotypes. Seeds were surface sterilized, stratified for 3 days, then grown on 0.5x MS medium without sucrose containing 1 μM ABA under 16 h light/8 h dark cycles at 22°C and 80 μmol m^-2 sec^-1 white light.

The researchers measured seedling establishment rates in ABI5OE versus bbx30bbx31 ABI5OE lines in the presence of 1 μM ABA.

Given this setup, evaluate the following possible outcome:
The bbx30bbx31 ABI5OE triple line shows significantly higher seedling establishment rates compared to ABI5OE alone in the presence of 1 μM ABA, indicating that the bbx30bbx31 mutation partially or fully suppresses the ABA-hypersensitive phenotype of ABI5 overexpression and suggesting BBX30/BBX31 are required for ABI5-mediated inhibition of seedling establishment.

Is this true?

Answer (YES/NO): YES